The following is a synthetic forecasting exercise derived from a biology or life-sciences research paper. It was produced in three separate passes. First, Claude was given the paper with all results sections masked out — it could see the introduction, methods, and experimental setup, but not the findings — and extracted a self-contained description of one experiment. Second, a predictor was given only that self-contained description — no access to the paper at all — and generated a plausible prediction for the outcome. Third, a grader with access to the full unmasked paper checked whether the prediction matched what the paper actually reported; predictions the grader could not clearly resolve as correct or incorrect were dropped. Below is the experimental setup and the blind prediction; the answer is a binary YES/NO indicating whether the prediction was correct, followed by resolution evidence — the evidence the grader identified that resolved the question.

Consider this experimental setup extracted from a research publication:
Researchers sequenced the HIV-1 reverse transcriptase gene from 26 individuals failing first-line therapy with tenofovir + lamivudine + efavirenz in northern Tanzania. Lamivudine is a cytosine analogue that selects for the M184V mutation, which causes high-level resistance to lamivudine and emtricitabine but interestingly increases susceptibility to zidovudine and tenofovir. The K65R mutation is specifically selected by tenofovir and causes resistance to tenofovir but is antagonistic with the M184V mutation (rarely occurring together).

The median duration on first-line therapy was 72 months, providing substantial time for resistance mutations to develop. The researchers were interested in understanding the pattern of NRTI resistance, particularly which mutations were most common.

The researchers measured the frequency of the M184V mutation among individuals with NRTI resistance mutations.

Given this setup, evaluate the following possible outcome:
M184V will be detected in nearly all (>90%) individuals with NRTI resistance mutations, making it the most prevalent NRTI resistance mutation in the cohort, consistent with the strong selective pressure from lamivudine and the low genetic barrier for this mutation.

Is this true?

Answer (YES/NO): YES